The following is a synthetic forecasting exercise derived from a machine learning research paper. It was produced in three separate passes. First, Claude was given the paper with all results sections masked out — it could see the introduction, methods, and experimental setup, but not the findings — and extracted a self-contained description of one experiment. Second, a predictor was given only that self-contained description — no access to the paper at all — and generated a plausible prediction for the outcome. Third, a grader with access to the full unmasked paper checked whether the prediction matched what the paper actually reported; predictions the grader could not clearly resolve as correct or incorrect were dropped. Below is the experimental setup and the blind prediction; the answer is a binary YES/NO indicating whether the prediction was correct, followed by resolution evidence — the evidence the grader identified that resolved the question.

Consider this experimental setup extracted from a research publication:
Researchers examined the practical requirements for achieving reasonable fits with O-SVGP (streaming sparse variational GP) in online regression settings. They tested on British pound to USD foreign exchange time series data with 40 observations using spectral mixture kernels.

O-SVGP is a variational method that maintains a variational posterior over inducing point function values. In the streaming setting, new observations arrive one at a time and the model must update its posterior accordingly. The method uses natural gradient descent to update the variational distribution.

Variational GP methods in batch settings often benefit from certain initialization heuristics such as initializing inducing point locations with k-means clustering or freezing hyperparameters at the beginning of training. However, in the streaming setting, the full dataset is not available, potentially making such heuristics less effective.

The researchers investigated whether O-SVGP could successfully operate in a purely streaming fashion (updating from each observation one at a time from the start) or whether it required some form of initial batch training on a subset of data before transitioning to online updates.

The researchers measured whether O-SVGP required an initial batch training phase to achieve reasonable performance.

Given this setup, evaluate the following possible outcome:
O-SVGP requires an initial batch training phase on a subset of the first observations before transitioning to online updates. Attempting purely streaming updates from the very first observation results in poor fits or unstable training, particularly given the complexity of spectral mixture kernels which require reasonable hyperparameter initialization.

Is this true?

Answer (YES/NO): YES